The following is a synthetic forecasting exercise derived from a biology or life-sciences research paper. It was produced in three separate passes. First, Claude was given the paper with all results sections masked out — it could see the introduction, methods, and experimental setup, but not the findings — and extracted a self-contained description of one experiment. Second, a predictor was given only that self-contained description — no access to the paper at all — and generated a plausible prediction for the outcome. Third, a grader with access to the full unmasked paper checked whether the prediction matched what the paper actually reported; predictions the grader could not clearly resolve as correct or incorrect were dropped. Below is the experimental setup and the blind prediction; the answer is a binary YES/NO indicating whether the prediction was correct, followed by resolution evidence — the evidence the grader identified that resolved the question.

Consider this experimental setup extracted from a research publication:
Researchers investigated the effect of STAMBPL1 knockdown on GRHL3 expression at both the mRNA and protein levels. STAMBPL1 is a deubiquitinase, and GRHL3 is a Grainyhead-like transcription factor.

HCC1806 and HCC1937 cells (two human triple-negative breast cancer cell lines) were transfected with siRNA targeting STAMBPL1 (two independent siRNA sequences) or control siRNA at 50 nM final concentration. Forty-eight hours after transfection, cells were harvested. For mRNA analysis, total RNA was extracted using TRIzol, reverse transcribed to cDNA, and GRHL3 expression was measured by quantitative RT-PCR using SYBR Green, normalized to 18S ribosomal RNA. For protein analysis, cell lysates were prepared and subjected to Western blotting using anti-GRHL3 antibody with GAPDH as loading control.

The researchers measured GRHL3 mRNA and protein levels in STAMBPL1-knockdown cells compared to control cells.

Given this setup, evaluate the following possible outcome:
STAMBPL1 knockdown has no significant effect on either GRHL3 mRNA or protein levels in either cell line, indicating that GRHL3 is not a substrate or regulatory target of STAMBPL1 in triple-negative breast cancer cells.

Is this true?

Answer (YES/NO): NO